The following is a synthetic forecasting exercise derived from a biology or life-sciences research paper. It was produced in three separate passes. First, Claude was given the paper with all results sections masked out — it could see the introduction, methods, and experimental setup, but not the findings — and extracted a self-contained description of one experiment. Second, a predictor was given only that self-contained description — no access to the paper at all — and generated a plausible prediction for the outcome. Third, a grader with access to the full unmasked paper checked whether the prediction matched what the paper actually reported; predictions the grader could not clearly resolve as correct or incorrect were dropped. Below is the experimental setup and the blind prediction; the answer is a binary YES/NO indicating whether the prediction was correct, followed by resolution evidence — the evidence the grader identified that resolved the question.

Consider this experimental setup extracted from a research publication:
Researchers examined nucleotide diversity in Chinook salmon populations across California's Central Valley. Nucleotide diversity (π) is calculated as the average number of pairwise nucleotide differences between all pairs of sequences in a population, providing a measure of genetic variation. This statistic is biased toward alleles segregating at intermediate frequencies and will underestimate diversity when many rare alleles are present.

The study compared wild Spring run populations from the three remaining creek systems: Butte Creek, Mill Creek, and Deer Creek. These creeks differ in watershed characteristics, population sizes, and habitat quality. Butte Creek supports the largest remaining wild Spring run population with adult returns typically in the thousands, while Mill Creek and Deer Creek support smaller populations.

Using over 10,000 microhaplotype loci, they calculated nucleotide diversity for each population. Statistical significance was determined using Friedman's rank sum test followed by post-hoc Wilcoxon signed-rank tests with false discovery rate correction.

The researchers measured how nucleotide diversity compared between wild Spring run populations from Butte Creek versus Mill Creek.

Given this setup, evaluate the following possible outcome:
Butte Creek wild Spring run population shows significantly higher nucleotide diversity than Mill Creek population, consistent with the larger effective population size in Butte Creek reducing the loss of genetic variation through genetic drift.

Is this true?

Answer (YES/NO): NO